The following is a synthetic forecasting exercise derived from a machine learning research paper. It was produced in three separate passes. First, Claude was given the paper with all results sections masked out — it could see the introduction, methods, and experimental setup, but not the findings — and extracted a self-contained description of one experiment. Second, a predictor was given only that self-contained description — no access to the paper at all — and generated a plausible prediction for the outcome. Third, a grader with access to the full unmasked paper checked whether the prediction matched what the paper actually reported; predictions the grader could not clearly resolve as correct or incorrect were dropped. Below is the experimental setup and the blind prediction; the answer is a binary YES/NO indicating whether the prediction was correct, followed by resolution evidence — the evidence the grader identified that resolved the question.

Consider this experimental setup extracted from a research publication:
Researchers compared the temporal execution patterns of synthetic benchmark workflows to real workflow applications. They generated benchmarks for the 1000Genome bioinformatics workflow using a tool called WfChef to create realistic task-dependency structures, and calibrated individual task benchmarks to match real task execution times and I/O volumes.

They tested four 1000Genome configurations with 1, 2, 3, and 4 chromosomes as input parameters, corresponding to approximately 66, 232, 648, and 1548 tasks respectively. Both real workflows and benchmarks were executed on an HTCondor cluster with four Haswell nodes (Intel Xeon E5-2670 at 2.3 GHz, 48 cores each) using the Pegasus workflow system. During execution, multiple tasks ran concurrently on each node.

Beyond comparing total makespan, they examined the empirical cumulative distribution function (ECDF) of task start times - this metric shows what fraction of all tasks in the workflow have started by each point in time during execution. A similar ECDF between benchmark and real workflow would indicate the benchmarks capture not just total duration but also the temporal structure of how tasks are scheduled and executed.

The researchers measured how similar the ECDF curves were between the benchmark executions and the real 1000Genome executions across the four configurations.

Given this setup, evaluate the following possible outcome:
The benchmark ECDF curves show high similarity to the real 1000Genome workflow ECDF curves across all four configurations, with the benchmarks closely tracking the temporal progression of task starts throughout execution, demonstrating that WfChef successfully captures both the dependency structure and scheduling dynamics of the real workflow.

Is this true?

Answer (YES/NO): YES